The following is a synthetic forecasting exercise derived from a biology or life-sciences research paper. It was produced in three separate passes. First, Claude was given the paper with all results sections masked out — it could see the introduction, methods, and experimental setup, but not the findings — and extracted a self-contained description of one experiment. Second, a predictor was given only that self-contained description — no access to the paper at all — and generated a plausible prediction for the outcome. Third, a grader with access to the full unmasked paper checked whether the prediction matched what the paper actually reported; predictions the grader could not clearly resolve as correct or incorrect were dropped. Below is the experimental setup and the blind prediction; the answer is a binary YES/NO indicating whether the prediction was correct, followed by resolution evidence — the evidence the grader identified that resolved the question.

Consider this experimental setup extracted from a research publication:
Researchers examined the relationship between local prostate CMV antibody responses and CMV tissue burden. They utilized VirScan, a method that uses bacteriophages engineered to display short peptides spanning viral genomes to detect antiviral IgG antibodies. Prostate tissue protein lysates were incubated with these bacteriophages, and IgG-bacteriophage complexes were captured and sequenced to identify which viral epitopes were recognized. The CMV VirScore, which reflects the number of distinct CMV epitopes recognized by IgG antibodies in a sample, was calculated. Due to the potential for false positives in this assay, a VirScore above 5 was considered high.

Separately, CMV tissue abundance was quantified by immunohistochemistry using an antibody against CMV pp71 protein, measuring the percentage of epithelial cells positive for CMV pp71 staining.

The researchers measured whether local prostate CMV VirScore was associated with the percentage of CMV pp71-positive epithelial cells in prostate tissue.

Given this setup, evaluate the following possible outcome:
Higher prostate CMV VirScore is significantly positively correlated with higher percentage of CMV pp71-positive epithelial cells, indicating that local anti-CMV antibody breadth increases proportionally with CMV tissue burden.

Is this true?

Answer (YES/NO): YES